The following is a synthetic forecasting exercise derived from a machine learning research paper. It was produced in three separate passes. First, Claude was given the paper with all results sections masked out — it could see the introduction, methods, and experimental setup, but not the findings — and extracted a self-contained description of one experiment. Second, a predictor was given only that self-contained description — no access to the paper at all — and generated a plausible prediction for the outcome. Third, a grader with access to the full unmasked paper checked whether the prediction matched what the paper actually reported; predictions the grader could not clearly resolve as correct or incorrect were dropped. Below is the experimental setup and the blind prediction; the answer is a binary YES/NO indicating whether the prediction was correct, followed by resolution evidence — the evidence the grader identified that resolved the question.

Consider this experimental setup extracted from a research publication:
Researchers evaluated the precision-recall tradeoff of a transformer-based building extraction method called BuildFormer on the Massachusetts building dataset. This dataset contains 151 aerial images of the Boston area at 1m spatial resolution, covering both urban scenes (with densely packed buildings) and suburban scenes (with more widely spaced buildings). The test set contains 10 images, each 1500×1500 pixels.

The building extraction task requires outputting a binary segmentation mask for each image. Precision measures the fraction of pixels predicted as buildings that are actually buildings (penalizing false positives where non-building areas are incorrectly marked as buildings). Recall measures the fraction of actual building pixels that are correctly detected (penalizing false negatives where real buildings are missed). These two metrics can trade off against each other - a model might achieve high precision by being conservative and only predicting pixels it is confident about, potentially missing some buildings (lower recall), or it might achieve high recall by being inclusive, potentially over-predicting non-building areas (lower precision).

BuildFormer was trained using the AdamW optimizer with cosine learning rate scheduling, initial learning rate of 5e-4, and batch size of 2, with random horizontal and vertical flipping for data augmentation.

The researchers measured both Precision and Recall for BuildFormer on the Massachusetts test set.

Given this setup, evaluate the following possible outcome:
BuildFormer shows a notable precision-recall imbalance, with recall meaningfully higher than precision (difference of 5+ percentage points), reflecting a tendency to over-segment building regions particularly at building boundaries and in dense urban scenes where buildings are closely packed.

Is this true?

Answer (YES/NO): NO